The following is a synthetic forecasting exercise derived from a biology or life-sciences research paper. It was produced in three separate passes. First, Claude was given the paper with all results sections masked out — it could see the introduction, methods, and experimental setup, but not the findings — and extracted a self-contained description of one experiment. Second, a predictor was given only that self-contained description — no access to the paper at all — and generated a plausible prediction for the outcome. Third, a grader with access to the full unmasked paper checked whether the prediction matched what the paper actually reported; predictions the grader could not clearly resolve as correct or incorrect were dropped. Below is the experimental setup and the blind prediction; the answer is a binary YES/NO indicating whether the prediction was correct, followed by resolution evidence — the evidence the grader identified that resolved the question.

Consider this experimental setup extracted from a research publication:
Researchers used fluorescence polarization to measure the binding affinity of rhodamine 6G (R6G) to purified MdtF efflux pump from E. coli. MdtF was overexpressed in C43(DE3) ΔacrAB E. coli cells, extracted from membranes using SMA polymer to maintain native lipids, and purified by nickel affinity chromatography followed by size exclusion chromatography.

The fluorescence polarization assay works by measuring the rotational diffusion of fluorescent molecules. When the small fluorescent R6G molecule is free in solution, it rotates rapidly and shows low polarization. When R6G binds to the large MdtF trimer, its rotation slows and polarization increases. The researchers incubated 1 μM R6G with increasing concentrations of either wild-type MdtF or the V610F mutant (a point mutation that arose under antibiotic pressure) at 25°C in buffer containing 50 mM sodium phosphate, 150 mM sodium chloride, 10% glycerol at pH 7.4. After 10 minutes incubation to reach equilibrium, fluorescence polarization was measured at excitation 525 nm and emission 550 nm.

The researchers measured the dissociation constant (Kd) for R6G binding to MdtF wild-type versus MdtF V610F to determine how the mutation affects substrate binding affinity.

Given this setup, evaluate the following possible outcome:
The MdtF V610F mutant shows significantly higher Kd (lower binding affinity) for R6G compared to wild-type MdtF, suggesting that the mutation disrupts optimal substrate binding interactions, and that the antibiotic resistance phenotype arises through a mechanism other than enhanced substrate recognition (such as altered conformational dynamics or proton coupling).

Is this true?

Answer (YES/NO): NO